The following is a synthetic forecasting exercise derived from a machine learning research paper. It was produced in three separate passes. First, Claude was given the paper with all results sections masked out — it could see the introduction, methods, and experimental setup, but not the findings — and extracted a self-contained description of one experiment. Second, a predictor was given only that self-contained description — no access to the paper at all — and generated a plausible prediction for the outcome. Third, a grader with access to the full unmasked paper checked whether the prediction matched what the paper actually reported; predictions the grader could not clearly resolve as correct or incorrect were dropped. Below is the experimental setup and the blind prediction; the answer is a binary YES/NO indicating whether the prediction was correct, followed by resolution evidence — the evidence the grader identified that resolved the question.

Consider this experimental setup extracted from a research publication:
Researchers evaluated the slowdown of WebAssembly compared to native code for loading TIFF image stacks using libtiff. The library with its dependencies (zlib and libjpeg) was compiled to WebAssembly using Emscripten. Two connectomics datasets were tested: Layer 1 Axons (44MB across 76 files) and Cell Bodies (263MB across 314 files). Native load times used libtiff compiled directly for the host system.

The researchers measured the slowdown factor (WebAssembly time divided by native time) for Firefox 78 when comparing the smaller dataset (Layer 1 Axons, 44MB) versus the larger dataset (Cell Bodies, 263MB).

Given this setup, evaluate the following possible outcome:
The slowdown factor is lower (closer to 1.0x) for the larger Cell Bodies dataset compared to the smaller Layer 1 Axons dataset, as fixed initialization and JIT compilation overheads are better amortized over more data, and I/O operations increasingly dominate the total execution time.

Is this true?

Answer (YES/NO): NO